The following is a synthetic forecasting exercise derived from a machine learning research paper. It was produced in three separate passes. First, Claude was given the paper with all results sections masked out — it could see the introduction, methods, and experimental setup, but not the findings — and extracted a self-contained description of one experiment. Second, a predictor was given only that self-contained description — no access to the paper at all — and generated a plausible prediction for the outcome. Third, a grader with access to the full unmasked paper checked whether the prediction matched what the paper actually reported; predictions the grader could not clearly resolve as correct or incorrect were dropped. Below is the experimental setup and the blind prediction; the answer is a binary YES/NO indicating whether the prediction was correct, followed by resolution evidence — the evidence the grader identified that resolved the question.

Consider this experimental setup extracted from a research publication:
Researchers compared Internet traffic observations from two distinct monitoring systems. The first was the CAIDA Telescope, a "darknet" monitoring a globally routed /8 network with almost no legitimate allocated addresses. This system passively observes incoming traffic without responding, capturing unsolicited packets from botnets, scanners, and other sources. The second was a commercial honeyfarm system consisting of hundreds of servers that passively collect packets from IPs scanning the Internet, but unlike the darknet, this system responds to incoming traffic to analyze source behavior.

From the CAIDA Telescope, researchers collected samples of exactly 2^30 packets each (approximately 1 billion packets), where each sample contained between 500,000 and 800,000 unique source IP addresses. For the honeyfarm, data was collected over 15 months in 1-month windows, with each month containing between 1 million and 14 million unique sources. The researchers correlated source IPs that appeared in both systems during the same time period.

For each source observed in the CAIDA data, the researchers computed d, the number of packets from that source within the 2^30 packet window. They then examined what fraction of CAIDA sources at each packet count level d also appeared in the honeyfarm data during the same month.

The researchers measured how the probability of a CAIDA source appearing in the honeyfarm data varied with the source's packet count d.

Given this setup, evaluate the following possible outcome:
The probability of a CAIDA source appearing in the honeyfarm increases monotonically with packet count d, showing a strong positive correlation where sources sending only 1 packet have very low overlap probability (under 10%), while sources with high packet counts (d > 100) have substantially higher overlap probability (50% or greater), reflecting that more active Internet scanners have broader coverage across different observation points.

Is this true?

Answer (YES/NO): NO